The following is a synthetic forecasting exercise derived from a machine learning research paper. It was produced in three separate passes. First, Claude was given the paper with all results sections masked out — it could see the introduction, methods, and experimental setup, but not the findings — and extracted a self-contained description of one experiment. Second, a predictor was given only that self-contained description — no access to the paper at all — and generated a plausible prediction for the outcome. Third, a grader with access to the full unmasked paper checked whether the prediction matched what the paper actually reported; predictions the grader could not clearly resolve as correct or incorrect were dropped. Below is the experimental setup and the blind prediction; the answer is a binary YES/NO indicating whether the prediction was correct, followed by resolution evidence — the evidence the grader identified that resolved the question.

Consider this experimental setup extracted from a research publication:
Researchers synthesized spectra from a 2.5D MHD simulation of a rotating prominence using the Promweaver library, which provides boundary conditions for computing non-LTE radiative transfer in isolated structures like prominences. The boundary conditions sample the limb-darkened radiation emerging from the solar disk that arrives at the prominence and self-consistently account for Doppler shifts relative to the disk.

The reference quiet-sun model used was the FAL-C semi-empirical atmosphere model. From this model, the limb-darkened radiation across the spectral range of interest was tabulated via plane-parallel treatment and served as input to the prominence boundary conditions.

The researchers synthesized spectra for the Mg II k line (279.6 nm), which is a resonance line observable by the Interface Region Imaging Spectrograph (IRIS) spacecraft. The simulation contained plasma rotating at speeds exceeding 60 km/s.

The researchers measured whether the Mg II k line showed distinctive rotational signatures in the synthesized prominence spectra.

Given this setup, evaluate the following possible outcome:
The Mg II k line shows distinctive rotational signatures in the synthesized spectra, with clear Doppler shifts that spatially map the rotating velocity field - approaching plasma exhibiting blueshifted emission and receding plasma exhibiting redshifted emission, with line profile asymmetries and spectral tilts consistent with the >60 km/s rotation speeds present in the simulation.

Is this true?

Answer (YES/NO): YES